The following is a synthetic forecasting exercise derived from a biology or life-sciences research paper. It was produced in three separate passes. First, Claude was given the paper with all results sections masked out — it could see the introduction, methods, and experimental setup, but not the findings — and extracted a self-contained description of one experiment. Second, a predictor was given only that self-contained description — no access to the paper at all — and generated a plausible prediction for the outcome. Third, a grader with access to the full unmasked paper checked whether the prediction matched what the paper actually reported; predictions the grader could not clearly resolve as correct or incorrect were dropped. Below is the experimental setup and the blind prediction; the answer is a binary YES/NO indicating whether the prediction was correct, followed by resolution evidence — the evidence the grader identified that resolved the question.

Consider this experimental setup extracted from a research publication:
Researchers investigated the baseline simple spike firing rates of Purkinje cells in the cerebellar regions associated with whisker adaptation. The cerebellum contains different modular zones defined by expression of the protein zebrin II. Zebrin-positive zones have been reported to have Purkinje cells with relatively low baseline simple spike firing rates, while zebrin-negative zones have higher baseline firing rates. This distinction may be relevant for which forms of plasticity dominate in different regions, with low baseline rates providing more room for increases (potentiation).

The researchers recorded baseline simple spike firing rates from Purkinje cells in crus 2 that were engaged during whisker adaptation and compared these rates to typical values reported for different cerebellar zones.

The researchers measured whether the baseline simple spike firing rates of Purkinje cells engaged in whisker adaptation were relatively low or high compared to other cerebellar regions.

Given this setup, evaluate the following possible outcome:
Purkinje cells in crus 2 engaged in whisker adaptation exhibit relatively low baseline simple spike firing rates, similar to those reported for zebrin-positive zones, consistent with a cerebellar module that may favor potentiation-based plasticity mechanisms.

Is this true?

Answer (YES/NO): YES